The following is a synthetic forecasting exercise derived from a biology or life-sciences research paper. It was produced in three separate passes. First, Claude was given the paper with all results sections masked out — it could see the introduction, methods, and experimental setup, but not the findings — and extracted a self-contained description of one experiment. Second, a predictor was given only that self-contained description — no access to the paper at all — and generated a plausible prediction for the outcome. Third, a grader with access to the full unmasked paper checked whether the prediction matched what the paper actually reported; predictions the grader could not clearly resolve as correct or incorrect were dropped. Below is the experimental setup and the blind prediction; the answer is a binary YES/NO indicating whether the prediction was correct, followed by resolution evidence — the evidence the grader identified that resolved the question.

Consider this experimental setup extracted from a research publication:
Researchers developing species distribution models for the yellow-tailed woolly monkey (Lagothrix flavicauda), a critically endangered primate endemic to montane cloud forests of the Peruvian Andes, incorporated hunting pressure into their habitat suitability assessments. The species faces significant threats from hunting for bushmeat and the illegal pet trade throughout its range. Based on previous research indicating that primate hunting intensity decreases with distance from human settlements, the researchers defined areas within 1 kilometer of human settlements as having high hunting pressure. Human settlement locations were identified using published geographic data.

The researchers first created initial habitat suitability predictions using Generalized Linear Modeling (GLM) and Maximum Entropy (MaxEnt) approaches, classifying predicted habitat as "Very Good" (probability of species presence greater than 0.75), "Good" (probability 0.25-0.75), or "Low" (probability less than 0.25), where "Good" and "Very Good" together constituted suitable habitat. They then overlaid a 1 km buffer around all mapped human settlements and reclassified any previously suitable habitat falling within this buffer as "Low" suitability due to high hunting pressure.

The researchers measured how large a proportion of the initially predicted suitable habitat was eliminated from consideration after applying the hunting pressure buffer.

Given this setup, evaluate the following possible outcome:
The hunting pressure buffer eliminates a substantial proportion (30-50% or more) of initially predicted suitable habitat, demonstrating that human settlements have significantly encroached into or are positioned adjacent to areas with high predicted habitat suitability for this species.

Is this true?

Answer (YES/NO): NO